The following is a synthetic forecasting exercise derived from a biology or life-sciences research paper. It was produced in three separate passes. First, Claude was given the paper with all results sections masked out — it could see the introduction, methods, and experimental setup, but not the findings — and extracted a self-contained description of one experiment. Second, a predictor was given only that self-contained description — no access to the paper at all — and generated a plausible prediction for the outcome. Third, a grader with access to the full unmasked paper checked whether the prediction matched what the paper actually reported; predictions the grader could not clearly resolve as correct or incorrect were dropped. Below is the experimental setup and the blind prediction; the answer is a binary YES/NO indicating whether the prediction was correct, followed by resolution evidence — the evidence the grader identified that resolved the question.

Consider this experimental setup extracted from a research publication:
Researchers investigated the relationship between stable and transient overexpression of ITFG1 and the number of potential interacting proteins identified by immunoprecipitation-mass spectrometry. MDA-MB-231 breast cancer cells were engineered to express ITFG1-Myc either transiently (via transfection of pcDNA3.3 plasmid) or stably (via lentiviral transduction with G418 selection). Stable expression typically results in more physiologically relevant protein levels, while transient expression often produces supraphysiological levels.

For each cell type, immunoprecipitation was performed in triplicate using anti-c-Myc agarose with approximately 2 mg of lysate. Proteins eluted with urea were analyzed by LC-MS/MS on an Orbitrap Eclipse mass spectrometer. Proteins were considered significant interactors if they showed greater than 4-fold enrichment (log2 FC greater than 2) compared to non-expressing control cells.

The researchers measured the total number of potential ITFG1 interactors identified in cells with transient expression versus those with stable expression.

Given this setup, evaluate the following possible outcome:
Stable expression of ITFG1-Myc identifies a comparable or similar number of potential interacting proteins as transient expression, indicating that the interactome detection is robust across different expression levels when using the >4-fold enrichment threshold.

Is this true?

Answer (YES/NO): NO